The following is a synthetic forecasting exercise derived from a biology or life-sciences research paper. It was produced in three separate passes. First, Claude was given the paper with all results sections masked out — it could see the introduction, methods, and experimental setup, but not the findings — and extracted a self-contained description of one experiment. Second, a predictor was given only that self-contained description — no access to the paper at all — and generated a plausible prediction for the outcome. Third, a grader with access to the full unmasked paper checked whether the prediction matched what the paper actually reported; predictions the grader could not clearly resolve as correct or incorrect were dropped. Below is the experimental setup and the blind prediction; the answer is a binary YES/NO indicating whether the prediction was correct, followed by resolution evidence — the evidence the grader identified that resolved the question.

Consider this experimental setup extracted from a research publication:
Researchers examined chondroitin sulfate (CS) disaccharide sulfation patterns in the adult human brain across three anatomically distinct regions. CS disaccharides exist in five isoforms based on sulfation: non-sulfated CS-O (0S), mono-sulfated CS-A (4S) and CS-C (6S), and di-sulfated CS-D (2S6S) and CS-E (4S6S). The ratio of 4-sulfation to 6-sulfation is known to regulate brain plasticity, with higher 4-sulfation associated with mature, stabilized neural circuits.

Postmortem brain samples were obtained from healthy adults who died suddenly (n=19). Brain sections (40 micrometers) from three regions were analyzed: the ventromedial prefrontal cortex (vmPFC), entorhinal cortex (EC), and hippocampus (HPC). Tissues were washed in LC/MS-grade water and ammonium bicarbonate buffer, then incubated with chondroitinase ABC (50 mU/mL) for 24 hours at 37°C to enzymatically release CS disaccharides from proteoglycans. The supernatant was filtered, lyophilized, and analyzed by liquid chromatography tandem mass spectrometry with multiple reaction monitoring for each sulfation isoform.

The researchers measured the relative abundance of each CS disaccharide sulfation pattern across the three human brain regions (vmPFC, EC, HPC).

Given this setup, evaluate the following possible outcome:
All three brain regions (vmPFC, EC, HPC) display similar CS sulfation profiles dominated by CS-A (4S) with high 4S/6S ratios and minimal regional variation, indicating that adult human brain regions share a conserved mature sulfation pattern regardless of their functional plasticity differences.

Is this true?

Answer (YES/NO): NO